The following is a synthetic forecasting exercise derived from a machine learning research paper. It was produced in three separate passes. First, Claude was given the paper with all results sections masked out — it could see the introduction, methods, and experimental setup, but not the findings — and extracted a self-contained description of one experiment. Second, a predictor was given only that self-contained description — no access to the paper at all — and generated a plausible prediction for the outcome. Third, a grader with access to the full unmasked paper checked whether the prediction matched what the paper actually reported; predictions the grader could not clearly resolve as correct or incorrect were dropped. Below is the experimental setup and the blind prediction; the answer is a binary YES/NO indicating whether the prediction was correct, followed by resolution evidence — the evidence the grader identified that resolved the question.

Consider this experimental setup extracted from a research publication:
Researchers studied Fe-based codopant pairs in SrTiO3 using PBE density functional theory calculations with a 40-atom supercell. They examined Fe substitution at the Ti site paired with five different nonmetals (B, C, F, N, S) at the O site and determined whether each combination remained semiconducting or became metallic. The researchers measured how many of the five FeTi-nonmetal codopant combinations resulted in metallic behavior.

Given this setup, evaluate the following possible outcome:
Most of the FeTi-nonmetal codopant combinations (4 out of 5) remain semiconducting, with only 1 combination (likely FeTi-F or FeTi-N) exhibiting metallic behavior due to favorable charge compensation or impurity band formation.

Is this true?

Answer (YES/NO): NO